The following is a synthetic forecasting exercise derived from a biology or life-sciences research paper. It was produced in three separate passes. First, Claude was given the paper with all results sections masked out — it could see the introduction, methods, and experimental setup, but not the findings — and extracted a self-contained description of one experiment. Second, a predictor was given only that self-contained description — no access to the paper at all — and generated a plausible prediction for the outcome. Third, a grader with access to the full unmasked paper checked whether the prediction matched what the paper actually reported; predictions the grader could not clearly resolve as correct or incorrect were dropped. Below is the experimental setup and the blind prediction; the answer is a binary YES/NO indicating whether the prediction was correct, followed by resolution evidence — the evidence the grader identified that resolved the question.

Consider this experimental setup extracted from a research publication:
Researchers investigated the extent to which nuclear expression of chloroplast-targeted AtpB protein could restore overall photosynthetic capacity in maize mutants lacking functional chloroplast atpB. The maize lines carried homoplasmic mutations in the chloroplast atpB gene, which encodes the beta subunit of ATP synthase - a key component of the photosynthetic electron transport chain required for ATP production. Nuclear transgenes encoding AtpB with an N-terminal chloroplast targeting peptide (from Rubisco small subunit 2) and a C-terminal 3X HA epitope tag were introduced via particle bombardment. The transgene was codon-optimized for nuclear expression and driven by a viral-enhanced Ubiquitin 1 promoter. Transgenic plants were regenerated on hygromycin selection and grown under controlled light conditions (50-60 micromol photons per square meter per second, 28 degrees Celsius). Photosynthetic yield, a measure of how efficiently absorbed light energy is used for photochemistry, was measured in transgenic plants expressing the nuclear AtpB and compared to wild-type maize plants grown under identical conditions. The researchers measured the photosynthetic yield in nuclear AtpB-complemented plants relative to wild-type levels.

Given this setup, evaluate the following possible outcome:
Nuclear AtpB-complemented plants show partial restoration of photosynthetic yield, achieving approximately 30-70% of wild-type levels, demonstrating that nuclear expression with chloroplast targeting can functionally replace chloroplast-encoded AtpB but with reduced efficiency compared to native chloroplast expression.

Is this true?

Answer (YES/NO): NO